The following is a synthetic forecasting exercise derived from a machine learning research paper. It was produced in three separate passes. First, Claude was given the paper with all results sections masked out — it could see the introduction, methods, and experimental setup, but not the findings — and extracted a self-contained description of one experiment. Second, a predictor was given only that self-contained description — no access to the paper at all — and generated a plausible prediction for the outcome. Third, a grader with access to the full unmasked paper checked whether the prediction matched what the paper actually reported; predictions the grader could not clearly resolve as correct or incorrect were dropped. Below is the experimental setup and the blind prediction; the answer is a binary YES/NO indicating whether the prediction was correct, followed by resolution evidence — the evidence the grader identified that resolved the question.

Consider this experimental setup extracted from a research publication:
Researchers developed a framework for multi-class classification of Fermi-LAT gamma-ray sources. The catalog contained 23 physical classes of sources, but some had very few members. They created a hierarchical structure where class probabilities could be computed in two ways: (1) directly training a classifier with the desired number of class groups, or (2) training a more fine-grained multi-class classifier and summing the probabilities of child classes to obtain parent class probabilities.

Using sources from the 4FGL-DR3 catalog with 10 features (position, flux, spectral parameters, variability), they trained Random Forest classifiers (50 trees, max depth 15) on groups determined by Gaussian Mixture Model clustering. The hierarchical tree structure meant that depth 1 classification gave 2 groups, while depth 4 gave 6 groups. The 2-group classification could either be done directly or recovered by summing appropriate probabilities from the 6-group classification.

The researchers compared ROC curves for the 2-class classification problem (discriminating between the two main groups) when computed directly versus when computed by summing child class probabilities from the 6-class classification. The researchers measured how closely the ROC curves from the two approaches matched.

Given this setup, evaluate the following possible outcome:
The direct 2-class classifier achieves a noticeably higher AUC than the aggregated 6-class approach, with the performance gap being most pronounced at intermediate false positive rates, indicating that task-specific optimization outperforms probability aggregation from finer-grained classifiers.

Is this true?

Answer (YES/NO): NO